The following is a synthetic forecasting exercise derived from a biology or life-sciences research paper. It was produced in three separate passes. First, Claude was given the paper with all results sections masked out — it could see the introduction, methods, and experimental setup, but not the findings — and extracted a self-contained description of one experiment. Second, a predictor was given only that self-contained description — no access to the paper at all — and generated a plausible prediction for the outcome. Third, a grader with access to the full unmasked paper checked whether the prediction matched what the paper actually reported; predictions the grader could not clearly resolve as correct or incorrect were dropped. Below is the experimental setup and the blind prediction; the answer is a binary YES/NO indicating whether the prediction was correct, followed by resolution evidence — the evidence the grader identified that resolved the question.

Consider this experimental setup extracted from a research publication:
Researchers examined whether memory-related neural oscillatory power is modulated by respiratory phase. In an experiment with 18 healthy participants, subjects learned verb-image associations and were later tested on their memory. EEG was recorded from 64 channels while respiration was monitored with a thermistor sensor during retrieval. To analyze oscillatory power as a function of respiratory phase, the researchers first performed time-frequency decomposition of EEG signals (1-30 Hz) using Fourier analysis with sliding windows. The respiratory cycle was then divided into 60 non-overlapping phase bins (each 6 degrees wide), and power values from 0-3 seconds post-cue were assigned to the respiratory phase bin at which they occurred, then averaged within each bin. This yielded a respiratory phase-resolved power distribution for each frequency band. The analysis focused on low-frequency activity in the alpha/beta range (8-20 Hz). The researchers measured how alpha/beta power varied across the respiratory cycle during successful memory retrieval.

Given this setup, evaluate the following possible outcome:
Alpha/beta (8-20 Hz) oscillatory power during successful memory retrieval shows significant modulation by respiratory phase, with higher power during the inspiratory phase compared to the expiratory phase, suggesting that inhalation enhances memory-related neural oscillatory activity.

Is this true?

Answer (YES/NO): NO